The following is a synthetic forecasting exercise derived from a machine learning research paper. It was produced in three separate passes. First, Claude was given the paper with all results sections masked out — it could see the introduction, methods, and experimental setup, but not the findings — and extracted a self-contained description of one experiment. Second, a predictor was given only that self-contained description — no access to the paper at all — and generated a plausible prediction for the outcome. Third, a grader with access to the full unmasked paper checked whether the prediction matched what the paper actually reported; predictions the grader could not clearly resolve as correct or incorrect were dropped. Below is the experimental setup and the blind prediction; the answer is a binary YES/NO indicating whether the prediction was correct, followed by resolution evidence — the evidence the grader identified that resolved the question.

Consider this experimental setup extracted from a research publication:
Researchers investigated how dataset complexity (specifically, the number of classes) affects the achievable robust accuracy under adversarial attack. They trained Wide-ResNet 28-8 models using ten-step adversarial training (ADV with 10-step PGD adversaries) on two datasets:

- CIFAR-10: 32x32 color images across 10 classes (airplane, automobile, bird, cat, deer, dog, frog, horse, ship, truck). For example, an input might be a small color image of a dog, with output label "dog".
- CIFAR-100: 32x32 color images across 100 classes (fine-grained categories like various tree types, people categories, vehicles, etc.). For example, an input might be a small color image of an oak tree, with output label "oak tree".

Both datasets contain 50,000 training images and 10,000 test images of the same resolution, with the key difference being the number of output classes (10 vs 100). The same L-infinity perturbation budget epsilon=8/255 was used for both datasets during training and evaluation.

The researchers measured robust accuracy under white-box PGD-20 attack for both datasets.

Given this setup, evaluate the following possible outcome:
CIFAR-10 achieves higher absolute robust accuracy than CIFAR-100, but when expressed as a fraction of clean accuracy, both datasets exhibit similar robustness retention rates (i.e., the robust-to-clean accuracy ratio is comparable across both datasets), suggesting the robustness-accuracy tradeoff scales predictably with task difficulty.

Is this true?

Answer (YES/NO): NO